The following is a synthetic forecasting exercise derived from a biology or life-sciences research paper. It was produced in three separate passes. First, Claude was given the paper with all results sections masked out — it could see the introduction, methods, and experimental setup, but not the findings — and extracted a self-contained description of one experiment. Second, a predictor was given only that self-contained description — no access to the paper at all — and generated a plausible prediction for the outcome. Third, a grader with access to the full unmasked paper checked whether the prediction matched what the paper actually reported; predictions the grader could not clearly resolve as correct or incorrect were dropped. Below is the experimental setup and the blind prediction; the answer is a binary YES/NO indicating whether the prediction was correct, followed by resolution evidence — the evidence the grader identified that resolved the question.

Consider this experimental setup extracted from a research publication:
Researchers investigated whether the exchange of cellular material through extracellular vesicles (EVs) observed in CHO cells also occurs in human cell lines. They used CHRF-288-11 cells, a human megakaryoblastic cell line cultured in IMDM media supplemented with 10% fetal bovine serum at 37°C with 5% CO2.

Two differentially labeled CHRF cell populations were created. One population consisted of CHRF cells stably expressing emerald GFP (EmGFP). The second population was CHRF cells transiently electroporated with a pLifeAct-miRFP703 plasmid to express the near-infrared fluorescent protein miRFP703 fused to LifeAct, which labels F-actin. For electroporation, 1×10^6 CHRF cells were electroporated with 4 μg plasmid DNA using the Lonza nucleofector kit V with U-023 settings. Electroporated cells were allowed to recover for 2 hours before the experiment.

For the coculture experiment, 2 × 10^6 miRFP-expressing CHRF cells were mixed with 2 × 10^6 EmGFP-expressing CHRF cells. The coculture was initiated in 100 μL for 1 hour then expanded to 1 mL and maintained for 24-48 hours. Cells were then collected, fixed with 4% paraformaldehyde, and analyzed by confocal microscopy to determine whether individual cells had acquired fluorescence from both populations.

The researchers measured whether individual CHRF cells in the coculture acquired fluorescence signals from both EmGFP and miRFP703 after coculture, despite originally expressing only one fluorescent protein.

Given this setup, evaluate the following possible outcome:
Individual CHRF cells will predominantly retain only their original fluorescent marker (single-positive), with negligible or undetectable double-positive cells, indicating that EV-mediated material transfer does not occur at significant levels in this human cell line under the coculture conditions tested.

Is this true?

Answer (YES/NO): NO